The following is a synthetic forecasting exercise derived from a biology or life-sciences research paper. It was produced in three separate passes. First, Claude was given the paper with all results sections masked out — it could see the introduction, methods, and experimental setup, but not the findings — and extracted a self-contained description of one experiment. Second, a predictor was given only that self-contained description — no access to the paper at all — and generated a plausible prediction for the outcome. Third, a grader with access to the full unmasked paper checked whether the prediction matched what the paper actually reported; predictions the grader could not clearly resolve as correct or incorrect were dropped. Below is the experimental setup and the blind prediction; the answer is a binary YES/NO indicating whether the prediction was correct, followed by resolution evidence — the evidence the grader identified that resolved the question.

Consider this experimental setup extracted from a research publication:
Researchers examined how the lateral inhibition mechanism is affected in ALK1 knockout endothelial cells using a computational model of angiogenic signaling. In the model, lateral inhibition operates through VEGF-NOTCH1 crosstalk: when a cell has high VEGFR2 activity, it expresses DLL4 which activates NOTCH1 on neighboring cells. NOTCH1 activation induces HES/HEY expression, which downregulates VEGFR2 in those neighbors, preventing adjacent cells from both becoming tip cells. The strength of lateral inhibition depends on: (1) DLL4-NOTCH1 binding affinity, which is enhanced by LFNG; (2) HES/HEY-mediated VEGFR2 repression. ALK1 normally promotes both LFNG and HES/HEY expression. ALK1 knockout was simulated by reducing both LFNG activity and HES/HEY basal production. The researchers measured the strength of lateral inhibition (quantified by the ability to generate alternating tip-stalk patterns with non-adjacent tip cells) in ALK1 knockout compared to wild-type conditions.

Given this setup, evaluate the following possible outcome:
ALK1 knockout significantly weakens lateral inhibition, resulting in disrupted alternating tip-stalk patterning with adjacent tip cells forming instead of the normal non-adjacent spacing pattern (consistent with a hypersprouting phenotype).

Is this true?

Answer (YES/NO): NO